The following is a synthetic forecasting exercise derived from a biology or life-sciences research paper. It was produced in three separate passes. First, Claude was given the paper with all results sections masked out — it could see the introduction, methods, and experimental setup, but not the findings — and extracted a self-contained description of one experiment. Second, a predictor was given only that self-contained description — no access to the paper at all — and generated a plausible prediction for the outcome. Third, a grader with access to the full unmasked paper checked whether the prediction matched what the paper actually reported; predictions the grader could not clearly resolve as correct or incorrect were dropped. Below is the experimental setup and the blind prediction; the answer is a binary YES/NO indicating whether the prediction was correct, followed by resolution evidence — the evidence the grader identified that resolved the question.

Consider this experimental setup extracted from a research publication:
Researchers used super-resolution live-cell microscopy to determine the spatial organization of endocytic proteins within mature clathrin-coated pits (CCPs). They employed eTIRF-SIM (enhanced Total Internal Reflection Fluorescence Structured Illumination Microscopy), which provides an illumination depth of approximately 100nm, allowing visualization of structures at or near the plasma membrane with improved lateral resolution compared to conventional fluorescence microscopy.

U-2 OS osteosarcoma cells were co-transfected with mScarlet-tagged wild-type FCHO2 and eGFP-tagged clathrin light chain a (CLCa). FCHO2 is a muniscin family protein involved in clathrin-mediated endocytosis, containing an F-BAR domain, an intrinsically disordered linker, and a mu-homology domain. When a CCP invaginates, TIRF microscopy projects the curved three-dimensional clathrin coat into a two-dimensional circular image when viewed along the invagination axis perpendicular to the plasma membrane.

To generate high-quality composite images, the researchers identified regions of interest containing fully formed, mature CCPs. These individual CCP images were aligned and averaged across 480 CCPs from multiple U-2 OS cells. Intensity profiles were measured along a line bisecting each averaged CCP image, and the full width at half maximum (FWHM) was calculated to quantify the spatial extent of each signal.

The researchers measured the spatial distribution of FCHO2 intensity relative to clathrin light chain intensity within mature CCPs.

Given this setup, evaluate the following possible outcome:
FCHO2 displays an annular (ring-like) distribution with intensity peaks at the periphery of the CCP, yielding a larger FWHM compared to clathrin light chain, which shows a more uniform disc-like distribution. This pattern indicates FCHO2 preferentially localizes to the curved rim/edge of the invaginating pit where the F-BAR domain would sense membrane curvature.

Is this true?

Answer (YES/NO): NO